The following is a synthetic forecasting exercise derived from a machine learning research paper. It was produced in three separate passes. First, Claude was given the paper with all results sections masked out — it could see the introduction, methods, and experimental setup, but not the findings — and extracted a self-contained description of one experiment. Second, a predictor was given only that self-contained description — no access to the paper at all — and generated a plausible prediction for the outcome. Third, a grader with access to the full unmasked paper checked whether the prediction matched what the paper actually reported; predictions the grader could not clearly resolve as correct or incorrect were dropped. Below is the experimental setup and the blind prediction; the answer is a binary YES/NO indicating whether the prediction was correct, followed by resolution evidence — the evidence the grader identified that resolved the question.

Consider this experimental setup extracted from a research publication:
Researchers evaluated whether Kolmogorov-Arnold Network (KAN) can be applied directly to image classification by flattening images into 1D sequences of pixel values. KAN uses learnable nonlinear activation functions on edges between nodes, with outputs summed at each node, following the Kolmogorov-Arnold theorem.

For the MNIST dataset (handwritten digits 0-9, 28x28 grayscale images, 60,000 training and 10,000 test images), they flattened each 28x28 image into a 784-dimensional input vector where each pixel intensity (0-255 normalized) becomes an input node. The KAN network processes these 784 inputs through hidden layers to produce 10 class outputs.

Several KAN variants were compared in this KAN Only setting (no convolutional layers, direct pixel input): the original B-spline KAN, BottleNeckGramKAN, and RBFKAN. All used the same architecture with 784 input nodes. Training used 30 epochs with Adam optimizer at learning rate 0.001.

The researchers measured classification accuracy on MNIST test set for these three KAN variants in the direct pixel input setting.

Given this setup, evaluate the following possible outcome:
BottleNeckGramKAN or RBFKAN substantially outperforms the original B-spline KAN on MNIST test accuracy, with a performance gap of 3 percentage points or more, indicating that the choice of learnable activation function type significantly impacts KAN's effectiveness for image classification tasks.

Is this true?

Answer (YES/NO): NO